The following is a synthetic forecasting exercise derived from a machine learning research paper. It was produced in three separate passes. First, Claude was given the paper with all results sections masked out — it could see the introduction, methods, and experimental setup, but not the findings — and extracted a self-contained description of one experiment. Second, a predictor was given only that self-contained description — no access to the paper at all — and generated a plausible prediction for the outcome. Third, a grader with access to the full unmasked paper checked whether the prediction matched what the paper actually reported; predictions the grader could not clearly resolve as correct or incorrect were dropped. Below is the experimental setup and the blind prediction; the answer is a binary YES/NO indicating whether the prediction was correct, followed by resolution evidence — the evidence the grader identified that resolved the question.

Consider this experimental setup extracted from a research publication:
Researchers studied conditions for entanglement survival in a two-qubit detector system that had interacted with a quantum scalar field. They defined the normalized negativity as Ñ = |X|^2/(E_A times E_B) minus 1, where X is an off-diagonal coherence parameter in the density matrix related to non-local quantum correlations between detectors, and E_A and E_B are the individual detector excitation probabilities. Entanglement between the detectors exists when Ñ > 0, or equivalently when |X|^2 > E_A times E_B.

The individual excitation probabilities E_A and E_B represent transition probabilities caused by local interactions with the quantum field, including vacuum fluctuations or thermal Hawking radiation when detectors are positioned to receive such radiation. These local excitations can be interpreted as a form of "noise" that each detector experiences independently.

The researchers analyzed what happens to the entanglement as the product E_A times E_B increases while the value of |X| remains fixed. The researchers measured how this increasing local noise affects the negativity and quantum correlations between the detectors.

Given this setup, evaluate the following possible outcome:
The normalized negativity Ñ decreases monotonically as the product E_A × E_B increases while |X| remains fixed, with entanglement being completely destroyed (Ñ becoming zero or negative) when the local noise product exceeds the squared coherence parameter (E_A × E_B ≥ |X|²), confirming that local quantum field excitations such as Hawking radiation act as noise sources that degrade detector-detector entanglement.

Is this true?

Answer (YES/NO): YES